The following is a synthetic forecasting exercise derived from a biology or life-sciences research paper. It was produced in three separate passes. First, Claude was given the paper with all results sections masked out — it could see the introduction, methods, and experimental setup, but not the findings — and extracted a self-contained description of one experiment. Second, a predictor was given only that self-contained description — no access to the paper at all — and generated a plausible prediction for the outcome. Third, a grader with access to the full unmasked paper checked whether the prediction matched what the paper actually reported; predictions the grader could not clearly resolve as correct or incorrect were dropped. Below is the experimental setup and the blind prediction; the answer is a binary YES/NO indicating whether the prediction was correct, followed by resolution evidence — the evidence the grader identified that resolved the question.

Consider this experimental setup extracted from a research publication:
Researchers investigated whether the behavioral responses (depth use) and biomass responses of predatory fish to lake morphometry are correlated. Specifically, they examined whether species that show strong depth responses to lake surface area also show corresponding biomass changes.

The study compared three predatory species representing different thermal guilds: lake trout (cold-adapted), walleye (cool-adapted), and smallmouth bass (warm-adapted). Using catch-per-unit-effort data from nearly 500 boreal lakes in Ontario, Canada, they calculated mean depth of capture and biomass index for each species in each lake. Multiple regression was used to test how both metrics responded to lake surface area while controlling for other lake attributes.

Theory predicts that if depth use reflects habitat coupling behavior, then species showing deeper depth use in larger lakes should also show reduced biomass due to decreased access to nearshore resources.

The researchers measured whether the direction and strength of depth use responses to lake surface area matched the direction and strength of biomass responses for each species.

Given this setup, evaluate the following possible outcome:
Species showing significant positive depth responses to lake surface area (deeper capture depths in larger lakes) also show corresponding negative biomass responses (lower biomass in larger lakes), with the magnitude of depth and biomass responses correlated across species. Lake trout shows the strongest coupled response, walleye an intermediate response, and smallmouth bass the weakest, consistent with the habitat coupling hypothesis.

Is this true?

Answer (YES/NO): NO